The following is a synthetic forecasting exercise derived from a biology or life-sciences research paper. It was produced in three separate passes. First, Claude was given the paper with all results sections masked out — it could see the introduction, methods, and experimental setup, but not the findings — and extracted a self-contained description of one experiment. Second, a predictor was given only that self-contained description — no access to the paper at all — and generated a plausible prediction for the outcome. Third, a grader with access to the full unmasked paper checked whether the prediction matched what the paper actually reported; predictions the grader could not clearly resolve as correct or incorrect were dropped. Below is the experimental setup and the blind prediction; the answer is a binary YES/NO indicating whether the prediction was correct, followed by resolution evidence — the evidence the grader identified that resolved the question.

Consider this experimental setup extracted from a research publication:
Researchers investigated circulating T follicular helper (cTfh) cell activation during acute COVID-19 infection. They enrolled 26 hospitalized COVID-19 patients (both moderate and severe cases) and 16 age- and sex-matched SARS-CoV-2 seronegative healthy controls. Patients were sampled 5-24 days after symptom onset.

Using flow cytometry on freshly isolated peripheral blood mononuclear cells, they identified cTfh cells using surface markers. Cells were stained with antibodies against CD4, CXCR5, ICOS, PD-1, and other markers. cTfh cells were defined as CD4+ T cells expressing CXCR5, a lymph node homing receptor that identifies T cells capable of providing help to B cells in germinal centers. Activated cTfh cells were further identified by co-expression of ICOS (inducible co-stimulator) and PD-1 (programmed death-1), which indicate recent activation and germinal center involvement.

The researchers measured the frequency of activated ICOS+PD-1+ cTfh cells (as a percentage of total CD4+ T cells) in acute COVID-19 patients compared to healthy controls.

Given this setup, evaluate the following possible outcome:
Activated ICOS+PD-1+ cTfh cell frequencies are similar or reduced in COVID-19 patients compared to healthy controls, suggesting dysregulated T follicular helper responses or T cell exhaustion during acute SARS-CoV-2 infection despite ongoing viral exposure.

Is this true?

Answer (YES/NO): NO